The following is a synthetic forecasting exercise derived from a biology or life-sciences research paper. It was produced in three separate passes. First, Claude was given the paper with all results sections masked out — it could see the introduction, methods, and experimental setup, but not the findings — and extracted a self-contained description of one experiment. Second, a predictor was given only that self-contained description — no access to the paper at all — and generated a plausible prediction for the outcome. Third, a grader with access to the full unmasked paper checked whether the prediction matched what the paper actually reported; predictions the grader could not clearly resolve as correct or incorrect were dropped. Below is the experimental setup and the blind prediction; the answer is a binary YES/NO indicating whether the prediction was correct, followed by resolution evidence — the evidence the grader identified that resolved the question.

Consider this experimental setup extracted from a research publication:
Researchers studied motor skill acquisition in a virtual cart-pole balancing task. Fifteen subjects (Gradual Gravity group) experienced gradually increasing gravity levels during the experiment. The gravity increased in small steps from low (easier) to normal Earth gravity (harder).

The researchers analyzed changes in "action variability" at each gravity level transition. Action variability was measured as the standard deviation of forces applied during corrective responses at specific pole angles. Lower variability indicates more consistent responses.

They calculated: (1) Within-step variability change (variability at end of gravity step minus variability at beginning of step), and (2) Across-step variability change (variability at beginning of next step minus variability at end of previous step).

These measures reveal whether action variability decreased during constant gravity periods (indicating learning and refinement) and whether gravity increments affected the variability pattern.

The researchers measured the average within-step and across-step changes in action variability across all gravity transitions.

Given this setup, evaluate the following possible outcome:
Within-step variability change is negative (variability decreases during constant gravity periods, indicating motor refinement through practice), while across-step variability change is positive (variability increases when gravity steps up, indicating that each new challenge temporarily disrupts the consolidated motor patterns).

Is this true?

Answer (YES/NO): YES